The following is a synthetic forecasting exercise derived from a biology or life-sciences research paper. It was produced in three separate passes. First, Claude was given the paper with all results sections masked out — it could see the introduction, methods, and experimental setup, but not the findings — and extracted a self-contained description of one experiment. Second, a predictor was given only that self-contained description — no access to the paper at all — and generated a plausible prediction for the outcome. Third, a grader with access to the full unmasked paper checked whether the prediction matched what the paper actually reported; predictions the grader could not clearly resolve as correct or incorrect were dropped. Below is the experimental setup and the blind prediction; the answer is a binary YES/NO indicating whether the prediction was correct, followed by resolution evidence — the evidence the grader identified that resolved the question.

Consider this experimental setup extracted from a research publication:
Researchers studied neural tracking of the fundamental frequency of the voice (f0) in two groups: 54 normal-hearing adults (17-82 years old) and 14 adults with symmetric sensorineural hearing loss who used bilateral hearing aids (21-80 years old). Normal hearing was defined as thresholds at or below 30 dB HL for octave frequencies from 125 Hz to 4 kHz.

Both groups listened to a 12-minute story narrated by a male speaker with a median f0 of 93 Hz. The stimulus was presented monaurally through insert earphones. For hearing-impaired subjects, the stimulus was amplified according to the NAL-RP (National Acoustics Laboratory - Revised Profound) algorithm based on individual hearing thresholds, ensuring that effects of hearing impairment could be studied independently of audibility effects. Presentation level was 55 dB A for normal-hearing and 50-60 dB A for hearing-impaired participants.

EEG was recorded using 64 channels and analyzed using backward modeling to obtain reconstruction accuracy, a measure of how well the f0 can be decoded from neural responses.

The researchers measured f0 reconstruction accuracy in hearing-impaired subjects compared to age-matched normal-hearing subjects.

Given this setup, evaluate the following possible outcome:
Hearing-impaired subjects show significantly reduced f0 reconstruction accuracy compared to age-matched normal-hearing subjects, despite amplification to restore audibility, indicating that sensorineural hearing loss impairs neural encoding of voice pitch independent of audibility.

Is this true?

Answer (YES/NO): NO